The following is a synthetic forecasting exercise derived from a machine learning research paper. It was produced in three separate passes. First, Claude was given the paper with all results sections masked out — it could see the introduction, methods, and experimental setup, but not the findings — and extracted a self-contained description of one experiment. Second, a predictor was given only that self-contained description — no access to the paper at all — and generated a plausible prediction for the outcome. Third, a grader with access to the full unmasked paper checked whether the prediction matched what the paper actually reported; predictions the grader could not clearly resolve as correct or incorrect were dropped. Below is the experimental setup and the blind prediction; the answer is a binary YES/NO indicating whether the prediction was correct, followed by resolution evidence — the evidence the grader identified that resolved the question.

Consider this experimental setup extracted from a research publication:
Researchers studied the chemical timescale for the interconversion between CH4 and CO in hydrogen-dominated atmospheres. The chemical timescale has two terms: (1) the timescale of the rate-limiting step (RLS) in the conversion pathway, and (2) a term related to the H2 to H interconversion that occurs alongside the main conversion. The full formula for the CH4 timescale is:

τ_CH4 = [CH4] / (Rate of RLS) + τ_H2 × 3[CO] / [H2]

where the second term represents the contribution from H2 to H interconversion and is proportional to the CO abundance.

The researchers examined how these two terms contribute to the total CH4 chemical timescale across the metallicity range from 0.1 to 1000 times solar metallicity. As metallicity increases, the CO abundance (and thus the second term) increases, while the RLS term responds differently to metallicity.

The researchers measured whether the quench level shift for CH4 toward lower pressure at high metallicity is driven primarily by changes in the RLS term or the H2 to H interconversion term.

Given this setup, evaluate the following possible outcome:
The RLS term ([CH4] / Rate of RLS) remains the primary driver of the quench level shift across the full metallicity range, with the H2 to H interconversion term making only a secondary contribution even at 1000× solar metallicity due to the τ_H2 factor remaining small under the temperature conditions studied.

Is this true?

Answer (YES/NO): NO